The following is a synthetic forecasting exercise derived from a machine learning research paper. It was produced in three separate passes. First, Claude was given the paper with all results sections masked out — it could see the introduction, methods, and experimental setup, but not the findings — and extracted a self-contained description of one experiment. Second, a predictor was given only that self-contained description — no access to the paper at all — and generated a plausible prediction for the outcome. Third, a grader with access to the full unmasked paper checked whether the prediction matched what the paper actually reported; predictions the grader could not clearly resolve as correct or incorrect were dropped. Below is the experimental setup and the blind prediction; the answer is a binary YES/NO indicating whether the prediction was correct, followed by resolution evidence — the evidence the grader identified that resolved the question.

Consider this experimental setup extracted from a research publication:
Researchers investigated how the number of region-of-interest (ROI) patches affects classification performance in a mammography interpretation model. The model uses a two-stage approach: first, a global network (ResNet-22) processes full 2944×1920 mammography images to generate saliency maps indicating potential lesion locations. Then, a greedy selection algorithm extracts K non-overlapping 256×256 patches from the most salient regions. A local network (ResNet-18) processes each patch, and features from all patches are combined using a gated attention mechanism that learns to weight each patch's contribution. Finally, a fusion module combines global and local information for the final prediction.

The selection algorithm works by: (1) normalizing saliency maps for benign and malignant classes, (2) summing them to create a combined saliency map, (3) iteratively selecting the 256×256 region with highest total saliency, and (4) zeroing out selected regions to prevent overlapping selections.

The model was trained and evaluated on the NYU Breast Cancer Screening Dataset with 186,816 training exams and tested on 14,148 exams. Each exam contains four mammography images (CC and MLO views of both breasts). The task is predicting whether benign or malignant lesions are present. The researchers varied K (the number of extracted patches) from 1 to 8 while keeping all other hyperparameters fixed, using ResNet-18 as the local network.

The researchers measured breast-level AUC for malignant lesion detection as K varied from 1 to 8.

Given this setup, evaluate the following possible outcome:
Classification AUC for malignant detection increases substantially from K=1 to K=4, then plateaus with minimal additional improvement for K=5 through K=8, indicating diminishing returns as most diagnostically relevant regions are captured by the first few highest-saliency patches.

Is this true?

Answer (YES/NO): NO